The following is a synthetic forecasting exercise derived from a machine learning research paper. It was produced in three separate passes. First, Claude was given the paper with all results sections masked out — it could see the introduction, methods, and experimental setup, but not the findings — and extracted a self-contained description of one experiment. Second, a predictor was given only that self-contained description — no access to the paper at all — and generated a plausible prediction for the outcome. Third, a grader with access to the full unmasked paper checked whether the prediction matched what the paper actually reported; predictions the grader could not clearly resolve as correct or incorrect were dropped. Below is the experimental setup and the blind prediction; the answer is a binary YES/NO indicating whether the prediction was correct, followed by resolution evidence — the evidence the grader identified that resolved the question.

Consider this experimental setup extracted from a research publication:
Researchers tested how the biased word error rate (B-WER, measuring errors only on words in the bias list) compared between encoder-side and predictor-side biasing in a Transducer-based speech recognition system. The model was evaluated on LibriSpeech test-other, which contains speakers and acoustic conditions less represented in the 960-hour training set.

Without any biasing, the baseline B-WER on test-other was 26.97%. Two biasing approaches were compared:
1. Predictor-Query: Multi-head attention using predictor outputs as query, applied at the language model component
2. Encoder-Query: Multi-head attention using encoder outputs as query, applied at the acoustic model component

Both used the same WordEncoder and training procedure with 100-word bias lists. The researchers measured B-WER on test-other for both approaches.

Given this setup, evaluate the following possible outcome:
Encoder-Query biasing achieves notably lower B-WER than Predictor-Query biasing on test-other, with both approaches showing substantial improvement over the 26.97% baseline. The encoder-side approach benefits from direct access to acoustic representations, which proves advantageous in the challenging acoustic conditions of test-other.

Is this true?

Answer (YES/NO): YES